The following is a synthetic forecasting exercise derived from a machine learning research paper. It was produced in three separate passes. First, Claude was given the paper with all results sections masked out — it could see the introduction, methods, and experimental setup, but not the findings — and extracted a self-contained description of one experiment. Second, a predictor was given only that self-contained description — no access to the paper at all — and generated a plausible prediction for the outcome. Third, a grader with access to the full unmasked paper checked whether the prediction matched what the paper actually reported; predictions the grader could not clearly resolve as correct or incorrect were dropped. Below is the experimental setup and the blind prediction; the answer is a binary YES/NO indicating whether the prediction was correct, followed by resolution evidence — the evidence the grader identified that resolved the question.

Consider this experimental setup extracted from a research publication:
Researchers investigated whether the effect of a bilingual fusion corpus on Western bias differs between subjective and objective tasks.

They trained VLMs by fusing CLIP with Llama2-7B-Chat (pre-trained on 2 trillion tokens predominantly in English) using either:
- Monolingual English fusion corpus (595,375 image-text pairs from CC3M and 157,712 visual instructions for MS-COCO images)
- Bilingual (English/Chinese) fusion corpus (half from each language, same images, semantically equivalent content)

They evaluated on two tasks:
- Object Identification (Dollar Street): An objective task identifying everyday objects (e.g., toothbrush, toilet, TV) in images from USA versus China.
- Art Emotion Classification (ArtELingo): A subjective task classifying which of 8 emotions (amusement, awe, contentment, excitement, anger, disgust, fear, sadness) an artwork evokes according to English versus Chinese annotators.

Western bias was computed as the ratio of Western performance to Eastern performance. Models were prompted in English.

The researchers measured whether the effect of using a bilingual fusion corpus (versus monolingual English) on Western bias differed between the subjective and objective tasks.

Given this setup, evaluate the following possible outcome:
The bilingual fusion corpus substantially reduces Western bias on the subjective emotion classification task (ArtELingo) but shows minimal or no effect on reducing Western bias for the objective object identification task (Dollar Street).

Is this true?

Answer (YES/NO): NO